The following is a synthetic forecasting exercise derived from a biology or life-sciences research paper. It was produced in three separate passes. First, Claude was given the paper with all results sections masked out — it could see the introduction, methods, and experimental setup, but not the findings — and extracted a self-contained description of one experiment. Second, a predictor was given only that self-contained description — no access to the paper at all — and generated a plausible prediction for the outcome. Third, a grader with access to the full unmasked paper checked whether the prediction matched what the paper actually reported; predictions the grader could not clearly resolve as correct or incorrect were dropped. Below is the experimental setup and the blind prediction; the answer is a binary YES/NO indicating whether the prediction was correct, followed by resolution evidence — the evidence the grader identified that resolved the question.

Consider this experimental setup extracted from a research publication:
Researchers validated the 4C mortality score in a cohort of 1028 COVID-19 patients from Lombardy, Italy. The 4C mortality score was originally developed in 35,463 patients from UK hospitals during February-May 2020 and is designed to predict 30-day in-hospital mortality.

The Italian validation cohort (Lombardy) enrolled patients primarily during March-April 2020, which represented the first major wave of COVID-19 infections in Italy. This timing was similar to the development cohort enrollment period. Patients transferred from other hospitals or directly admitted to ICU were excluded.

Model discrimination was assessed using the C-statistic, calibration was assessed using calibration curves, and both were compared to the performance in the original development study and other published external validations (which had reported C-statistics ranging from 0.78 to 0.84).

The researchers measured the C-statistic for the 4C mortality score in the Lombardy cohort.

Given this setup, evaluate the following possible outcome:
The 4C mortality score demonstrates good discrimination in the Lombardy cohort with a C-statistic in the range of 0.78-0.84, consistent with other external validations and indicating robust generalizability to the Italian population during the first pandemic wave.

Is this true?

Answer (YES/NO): NO